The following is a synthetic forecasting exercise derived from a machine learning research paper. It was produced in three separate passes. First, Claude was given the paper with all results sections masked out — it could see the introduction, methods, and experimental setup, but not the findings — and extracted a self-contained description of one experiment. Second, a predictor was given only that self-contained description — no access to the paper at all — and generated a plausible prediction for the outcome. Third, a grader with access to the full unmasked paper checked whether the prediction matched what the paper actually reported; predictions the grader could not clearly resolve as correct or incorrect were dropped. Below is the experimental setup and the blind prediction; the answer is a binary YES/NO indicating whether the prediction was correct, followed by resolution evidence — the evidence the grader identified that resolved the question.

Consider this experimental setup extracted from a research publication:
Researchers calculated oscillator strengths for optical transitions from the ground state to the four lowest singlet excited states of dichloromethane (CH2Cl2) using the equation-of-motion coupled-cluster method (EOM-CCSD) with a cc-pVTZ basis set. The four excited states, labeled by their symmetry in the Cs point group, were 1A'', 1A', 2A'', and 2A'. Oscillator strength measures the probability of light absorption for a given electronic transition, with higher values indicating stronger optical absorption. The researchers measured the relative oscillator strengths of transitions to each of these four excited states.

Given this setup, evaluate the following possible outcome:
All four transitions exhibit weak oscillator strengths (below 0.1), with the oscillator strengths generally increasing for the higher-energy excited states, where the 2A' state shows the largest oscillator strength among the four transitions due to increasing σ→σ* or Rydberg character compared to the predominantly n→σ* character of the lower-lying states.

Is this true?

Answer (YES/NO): NO